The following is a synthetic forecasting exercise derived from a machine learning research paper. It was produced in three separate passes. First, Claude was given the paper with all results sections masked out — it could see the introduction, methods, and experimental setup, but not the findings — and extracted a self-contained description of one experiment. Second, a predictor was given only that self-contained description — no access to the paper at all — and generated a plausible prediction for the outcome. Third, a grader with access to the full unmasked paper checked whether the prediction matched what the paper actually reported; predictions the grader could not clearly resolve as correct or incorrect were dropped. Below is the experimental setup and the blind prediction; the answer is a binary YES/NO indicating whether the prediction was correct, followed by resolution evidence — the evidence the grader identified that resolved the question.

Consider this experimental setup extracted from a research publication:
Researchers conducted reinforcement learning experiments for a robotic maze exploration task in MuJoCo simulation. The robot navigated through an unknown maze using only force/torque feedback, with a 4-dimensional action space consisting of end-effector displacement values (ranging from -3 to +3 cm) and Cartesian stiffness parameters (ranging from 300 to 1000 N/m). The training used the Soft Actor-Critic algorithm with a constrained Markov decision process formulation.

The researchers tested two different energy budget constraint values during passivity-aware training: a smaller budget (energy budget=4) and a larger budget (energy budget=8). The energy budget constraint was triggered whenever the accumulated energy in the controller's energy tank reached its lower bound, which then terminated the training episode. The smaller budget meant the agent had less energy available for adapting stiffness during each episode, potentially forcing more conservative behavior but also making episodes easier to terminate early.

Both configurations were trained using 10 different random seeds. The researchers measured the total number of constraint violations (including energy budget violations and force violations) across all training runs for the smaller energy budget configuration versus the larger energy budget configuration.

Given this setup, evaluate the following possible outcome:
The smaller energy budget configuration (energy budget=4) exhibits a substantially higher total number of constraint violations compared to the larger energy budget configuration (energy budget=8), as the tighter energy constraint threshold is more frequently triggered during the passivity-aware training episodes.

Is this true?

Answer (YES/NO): YES